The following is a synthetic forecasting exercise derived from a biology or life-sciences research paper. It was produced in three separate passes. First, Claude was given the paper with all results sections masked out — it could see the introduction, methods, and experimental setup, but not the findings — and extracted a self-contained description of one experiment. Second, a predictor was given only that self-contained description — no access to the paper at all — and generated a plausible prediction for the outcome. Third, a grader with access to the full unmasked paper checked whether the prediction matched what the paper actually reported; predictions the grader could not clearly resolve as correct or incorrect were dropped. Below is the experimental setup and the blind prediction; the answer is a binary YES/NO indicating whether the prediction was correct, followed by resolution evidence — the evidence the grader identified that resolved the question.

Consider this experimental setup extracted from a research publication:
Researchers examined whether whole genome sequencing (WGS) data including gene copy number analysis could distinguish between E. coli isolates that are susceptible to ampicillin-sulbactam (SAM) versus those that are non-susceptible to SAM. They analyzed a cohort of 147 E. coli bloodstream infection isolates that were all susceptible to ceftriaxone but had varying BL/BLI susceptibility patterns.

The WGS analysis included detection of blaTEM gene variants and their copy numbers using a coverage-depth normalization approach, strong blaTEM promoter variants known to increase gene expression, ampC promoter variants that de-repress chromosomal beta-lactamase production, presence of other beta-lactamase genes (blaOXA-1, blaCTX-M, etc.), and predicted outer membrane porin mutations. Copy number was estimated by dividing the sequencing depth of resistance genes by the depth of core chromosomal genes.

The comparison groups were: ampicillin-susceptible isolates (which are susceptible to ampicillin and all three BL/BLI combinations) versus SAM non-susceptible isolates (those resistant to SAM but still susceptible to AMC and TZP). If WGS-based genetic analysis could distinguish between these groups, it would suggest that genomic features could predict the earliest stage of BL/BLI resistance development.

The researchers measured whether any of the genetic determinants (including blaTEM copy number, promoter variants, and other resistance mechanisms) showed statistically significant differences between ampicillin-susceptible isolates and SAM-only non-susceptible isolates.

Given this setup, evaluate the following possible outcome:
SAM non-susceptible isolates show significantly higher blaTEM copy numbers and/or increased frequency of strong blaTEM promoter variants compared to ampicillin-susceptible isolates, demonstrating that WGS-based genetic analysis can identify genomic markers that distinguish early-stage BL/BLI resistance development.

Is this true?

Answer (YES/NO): NO